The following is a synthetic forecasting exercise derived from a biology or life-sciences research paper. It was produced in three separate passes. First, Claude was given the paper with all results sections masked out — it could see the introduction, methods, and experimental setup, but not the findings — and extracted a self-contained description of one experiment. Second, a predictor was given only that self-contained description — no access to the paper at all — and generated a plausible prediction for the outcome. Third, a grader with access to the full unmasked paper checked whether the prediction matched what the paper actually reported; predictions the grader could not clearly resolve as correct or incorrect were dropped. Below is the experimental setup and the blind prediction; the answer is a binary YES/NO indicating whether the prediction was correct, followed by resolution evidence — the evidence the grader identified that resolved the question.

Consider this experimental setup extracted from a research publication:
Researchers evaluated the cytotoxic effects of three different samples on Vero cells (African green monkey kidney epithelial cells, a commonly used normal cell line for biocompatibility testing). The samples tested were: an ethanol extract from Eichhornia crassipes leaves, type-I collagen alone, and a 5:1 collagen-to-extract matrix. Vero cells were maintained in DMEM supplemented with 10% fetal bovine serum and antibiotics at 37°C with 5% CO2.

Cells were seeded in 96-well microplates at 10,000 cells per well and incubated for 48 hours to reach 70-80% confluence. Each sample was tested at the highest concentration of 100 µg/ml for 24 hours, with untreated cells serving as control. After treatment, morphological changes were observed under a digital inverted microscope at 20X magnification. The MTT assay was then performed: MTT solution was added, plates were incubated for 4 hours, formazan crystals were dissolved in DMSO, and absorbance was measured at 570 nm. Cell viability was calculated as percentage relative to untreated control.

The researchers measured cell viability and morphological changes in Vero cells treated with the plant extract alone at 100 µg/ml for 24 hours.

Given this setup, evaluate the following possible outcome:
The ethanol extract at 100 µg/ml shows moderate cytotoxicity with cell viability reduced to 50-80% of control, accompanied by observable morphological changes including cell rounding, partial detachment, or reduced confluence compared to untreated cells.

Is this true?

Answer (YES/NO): YES